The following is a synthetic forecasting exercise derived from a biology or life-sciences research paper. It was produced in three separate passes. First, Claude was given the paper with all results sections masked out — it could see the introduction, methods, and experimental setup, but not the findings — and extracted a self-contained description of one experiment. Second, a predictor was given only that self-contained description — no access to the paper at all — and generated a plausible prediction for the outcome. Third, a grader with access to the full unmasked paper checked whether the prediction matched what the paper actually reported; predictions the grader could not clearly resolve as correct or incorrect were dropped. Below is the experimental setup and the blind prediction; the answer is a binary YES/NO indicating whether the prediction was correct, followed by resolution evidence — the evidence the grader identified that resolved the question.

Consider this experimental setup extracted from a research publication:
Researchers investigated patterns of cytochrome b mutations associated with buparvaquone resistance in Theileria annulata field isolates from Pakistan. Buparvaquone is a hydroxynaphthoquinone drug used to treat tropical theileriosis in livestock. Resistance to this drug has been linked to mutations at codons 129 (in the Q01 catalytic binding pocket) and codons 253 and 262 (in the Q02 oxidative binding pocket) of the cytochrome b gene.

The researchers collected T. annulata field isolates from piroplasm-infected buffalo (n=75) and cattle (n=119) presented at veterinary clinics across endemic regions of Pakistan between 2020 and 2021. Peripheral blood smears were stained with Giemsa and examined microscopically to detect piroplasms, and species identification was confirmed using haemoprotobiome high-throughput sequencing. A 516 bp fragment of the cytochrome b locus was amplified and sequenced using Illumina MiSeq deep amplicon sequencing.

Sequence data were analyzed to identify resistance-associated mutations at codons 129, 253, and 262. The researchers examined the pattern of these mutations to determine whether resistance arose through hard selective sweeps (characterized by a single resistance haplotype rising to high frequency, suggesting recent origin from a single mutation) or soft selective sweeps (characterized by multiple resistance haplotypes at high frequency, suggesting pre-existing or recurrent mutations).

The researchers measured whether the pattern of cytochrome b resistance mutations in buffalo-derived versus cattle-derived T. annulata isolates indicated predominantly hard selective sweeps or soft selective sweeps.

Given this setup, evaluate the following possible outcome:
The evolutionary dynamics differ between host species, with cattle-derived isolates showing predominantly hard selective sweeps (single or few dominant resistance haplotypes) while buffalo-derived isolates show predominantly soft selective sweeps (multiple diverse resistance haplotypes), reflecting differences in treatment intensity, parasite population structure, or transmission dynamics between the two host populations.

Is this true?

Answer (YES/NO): NO